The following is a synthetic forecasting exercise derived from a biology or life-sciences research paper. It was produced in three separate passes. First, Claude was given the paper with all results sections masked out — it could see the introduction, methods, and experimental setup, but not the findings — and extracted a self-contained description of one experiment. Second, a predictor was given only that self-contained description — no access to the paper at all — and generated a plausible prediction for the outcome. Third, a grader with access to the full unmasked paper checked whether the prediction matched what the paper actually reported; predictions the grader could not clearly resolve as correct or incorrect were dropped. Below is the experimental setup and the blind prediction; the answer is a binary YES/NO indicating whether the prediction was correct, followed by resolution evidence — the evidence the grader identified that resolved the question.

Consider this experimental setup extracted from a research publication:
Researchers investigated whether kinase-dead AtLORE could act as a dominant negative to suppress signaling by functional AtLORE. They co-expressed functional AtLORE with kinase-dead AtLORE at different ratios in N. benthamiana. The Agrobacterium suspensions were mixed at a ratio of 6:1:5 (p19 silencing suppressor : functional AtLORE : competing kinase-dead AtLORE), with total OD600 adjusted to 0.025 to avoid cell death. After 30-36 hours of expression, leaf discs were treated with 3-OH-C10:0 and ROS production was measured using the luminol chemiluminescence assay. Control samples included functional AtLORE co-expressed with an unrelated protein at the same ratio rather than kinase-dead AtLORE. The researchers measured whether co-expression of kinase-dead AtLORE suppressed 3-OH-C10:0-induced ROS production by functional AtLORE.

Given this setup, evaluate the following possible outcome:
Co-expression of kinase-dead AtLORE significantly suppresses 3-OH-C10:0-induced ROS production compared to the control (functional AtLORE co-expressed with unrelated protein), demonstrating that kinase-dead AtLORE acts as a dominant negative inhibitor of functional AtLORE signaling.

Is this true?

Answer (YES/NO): YES